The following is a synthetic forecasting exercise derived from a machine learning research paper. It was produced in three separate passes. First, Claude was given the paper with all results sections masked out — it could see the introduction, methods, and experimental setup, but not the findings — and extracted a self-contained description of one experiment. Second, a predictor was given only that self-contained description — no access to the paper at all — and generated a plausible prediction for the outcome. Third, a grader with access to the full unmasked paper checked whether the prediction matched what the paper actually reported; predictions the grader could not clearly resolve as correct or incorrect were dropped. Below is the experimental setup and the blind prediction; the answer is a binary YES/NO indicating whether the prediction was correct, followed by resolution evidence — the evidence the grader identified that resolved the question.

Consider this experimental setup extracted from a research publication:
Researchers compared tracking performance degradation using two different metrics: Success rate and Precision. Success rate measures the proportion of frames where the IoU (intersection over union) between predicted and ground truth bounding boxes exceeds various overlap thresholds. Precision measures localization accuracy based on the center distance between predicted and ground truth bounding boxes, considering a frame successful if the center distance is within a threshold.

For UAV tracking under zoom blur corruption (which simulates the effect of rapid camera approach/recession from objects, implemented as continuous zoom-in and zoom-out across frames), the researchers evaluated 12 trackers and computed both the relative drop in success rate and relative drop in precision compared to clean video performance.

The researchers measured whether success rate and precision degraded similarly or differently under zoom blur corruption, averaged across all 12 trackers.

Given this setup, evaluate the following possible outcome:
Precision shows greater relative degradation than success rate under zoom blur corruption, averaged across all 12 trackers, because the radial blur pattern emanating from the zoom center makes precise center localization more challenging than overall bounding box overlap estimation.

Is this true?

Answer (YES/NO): YES